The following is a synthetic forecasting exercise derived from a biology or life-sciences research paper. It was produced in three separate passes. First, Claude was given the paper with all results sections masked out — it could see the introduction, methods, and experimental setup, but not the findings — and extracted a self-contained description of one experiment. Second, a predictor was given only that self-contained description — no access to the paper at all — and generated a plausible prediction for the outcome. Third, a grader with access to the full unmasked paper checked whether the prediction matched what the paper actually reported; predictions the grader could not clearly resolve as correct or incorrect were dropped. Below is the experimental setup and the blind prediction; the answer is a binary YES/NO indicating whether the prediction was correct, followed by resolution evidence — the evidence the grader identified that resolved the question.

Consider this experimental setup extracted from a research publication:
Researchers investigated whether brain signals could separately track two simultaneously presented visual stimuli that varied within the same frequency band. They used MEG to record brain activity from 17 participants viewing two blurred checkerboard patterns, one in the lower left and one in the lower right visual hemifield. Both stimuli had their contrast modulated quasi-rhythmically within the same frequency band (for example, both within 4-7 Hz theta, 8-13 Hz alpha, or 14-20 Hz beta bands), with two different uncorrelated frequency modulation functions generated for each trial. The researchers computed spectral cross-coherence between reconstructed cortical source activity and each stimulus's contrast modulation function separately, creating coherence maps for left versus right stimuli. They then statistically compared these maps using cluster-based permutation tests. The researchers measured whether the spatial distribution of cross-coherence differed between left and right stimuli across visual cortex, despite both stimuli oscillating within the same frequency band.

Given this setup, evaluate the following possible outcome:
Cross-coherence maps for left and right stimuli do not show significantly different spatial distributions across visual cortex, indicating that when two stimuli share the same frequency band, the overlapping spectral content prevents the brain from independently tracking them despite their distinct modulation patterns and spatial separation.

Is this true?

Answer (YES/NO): NO